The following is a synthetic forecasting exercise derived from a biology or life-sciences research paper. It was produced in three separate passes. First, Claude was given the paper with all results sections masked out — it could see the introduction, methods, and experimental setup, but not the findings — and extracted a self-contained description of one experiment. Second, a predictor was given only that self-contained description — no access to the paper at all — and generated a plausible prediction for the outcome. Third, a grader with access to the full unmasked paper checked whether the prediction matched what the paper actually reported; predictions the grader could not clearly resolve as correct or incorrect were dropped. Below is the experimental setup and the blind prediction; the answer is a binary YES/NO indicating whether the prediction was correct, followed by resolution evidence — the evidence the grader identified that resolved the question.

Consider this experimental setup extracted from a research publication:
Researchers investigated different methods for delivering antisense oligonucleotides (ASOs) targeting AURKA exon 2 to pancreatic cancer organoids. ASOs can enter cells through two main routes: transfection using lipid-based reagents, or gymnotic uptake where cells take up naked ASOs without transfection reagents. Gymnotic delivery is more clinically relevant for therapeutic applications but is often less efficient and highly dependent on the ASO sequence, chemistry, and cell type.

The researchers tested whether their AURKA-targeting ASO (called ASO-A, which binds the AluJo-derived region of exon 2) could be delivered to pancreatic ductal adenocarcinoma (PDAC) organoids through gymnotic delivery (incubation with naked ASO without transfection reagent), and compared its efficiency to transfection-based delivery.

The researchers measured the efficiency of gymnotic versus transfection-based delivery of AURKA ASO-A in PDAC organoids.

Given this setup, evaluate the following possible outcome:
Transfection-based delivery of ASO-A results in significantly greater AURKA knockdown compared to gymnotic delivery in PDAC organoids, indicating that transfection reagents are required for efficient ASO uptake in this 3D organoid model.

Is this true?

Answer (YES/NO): YES